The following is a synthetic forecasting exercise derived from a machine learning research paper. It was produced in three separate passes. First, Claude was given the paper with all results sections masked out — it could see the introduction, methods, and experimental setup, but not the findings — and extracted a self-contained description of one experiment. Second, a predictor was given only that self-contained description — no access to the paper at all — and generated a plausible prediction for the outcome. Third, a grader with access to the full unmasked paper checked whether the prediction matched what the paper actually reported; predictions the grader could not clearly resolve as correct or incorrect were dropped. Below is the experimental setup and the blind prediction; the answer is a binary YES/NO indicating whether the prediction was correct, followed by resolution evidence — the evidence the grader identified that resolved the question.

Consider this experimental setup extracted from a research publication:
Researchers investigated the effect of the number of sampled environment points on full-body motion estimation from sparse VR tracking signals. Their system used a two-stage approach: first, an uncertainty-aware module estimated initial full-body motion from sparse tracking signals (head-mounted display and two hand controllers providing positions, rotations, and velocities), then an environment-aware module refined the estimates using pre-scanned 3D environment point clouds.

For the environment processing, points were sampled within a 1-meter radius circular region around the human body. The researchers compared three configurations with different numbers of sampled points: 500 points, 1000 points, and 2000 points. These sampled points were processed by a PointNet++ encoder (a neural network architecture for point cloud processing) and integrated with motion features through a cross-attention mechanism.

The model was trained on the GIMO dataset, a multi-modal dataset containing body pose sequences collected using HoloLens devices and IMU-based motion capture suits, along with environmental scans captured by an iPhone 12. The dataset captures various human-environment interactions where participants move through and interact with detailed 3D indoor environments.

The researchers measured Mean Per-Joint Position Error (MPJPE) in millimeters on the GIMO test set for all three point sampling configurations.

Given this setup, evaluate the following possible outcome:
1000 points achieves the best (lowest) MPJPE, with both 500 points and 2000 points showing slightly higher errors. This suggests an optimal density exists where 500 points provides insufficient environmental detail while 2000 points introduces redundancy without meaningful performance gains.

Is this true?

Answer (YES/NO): YES